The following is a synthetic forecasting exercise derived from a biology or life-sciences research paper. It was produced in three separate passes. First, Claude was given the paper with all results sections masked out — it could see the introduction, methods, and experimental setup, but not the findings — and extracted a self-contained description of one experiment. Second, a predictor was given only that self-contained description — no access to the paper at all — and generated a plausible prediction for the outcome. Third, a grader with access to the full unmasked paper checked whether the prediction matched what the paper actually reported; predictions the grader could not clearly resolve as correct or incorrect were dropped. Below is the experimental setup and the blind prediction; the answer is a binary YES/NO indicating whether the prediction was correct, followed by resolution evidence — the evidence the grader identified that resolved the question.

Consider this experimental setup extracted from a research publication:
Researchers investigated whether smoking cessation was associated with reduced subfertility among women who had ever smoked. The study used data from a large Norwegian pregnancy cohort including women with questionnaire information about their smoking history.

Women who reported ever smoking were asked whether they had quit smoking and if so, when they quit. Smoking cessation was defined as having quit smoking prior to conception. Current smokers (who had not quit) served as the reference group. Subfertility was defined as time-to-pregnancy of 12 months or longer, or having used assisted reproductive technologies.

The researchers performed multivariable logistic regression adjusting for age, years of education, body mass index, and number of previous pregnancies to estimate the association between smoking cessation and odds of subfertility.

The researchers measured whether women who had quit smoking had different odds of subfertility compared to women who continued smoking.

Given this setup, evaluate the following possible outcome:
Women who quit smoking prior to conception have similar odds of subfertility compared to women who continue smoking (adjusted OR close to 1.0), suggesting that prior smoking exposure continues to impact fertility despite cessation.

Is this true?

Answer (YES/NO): NO